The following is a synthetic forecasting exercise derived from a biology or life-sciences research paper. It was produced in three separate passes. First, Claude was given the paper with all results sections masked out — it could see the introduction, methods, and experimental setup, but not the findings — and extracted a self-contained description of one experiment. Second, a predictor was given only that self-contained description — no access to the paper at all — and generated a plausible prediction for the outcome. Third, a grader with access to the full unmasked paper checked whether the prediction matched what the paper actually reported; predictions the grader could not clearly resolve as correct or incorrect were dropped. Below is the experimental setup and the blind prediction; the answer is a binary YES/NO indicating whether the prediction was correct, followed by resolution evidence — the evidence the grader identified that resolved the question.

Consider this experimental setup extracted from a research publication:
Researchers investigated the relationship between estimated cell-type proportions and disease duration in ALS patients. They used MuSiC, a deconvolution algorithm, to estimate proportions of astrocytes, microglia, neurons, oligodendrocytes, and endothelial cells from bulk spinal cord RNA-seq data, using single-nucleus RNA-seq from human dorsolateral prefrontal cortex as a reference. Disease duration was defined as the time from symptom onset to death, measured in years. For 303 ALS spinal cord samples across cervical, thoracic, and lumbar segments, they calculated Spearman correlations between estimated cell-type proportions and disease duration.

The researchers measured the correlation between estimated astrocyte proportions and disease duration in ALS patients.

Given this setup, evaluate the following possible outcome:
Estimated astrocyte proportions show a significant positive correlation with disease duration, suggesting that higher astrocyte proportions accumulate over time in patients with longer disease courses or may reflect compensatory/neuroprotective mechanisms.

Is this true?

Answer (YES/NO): NO